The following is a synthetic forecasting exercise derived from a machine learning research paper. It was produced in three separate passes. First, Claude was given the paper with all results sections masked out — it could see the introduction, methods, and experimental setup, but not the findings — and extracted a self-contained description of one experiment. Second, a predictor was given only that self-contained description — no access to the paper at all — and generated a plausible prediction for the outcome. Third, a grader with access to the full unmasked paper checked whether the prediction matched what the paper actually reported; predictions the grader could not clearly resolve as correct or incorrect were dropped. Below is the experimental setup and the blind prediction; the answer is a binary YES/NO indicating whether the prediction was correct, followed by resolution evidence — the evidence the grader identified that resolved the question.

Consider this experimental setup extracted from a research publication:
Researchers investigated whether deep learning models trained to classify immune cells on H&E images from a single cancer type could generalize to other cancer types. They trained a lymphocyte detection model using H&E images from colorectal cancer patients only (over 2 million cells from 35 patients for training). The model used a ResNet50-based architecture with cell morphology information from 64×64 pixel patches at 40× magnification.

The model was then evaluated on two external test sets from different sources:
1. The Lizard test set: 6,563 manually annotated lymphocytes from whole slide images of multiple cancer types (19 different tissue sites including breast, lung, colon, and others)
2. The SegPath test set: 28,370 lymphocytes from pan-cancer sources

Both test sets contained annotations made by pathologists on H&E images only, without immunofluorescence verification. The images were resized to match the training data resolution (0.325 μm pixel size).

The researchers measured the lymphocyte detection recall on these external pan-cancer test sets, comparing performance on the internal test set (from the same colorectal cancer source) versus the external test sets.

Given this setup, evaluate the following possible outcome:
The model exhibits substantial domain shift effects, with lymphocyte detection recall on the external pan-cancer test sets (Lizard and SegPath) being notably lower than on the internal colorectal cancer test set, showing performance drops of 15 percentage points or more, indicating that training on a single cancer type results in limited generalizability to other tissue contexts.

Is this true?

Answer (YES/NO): YES